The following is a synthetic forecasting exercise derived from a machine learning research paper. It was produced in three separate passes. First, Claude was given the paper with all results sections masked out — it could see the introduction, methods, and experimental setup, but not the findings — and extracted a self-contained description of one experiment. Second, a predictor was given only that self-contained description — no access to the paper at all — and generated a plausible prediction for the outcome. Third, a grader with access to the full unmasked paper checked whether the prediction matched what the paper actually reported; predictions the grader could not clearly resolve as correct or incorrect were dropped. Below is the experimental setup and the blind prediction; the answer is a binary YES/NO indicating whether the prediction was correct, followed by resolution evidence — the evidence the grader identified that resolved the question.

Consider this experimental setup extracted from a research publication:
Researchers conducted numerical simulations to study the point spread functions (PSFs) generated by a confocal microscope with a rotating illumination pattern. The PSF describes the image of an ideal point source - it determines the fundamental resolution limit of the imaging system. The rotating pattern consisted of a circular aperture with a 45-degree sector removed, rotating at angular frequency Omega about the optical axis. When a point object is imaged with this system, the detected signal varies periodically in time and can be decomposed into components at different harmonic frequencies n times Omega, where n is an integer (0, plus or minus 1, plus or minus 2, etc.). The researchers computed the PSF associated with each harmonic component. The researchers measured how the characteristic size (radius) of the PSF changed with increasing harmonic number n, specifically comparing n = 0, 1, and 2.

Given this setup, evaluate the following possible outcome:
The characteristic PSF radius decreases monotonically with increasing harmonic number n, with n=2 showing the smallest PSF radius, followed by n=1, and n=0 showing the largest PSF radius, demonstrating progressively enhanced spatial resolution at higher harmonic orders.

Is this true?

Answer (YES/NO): NO